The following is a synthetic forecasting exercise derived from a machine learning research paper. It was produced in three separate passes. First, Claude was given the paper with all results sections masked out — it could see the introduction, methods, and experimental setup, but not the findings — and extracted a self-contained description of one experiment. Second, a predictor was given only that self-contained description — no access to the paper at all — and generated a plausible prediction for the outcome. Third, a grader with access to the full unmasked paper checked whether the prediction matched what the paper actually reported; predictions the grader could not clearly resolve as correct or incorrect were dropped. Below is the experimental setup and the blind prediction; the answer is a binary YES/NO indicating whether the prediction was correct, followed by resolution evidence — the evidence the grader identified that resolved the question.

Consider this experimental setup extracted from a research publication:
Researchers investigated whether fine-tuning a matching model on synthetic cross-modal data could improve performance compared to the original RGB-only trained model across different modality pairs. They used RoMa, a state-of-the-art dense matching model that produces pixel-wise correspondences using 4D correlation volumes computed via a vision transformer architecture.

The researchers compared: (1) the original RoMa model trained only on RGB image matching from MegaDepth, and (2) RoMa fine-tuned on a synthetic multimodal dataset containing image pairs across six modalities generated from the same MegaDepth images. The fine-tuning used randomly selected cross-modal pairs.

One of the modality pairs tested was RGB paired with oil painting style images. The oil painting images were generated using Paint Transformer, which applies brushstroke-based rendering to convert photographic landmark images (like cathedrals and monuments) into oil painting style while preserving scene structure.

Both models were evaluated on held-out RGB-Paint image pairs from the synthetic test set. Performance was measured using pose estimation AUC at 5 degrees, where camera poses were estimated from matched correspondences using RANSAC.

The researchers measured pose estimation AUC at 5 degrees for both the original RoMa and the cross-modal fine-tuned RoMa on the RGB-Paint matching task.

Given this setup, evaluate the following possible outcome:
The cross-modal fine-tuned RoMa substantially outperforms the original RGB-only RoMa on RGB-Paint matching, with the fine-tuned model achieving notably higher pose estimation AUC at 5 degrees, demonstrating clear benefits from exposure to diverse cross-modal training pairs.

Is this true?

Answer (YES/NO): NO